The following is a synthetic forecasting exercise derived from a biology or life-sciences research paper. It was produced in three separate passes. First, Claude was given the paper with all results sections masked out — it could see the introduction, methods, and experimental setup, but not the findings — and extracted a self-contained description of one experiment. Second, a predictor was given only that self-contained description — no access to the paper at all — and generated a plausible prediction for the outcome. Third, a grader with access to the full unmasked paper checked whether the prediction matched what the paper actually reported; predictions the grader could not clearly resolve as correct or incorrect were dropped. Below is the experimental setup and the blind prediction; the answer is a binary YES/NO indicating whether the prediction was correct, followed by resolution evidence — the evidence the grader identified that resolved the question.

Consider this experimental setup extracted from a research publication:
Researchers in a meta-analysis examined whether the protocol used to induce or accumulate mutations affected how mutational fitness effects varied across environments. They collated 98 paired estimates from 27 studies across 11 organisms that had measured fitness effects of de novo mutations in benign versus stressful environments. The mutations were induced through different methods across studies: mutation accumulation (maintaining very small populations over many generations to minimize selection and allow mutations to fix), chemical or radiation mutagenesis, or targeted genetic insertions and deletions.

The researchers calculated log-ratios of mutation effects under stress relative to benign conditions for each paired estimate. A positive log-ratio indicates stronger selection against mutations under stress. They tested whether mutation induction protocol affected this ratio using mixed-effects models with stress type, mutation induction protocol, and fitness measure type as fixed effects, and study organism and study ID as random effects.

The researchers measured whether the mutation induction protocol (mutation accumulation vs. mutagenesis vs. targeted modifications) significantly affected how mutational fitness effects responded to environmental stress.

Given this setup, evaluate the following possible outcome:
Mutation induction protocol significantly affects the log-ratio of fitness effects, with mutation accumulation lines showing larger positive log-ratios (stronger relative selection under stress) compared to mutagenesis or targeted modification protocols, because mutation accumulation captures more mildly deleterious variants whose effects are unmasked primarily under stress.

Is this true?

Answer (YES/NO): NO